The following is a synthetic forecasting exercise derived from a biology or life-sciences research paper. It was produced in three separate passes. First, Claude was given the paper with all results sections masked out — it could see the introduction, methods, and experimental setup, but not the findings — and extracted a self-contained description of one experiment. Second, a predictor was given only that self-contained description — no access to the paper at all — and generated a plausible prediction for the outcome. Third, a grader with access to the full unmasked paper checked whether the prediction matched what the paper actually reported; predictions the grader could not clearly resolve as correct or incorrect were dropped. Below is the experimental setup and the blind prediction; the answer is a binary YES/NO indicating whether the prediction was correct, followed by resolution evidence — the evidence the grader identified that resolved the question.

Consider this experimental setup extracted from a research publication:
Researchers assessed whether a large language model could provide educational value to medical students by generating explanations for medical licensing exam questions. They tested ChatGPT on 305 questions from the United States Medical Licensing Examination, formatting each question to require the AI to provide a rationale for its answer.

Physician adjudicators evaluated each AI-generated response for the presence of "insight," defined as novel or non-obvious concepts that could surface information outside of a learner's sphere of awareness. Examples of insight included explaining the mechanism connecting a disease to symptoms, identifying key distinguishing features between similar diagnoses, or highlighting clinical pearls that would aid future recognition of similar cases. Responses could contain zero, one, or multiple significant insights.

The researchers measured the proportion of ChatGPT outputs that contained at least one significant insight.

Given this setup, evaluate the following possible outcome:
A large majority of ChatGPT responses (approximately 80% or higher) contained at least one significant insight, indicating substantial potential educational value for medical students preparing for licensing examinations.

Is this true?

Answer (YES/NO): YES